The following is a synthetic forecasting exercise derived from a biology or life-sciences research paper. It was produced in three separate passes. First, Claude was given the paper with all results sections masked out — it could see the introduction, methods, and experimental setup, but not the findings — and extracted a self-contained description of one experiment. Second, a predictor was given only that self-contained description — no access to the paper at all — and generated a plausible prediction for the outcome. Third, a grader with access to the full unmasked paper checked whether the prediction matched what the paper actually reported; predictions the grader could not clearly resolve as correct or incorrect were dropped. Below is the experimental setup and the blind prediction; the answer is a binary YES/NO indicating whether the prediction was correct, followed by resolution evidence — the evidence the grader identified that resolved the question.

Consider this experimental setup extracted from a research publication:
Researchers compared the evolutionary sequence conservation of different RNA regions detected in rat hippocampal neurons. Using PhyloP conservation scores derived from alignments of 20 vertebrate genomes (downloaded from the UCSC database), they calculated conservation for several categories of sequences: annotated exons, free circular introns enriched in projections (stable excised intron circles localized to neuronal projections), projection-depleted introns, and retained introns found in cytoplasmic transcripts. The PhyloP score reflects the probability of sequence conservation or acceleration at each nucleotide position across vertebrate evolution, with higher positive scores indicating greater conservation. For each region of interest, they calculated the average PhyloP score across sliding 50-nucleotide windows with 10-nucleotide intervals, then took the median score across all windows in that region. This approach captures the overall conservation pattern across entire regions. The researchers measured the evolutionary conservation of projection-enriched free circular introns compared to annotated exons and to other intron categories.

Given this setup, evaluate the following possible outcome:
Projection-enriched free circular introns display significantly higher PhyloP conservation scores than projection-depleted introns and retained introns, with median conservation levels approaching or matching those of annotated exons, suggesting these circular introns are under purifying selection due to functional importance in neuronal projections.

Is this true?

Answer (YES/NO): NO